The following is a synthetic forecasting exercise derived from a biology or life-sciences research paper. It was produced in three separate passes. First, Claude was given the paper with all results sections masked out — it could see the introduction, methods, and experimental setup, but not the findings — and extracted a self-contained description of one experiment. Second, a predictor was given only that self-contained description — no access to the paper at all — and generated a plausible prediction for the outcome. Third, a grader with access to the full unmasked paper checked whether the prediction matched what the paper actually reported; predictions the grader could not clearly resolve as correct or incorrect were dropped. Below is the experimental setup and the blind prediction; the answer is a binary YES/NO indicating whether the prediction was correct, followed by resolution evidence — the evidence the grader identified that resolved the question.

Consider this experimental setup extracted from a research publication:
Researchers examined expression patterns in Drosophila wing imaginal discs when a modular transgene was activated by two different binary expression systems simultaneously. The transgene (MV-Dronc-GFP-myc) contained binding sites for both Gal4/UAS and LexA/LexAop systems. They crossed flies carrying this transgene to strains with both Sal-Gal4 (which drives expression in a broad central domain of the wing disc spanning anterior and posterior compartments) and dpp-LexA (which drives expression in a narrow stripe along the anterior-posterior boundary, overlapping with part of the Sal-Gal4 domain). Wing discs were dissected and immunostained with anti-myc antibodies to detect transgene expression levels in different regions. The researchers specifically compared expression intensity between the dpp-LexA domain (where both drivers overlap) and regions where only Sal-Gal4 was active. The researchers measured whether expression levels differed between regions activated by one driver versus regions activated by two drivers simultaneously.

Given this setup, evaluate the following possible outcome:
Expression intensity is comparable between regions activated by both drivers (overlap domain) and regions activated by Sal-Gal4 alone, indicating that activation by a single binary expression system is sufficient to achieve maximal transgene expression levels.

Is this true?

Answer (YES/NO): NO